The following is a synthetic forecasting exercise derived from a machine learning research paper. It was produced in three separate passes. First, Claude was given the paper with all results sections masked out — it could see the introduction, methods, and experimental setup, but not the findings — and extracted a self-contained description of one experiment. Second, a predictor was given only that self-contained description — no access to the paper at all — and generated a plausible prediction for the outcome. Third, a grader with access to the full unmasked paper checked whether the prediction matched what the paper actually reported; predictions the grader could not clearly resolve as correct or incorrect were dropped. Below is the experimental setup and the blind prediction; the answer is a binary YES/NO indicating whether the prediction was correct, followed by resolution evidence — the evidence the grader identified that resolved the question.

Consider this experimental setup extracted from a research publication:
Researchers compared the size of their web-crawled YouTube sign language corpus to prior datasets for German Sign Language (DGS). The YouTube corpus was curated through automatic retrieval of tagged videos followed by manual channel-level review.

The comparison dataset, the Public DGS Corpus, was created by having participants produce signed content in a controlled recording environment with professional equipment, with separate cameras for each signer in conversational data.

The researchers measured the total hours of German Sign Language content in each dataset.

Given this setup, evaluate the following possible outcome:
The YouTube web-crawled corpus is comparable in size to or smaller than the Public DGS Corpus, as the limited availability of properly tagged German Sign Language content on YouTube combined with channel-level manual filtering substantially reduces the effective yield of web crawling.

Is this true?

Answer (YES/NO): NO